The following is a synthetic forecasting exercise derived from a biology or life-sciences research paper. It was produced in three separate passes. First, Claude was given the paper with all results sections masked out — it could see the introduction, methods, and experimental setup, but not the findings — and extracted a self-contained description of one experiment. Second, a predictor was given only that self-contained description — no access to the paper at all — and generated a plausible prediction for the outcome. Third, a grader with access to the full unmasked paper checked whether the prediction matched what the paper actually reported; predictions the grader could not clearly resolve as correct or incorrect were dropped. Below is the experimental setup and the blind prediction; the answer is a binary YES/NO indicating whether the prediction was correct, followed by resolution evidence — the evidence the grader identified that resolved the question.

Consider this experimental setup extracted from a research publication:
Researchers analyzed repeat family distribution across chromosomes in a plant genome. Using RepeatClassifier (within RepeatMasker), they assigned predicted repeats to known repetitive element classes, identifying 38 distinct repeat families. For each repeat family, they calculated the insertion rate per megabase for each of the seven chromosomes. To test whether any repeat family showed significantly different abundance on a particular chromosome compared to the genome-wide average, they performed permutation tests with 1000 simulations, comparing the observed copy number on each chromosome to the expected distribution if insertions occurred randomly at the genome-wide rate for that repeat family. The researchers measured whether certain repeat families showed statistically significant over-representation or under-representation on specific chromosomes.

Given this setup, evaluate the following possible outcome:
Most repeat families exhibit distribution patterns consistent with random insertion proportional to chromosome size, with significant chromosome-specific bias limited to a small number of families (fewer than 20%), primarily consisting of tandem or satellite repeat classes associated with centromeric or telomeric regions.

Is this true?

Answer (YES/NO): NO